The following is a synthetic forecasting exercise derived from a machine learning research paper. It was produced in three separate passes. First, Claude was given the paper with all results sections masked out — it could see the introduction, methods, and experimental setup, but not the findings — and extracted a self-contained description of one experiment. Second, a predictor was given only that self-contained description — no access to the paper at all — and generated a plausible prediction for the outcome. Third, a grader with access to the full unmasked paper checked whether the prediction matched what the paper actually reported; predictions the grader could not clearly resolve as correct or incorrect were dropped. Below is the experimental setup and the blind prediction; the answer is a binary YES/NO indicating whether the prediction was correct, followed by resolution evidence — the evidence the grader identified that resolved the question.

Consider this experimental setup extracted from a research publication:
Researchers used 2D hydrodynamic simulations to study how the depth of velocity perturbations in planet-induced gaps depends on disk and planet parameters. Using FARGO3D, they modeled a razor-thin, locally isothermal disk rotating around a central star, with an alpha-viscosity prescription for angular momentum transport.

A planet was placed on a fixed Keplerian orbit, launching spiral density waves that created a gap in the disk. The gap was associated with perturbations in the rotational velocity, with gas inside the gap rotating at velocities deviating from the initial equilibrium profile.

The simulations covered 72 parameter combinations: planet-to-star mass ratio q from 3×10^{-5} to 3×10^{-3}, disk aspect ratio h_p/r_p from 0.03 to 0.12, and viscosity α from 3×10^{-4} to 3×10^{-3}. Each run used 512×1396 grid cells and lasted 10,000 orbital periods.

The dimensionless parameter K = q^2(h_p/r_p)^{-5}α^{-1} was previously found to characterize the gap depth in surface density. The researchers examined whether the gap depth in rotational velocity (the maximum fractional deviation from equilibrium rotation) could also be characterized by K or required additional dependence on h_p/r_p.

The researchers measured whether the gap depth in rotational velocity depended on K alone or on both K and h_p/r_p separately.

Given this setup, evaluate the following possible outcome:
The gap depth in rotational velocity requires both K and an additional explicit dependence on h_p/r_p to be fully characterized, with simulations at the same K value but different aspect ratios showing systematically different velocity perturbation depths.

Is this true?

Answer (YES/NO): YES